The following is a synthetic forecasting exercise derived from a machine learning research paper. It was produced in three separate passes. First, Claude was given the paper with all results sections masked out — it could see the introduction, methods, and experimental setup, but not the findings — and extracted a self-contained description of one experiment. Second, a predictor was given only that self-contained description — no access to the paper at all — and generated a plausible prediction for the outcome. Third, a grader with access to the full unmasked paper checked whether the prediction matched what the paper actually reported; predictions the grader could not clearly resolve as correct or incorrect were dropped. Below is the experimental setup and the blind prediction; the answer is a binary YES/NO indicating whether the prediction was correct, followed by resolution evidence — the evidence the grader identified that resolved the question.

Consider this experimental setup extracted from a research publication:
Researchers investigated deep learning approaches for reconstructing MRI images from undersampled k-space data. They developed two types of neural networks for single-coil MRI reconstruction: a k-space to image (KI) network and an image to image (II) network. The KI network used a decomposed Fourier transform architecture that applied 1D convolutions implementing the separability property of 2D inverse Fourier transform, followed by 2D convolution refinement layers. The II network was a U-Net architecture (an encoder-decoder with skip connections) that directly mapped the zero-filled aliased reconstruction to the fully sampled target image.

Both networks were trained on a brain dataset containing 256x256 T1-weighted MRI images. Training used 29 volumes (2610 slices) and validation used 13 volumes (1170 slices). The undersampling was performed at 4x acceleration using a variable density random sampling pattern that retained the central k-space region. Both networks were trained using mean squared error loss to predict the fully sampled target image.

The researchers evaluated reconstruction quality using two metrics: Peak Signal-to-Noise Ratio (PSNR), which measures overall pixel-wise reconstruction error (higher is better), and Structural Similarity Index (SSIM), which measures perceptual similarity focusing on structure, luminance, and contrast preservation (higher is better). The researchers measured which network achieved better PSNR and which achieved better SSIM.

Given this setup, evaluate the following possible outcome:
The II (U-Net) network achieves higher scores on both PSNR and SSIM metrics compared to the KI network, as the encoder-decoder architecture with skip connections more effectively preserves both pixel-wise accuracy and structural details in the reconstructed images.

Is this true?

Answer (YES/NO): NO